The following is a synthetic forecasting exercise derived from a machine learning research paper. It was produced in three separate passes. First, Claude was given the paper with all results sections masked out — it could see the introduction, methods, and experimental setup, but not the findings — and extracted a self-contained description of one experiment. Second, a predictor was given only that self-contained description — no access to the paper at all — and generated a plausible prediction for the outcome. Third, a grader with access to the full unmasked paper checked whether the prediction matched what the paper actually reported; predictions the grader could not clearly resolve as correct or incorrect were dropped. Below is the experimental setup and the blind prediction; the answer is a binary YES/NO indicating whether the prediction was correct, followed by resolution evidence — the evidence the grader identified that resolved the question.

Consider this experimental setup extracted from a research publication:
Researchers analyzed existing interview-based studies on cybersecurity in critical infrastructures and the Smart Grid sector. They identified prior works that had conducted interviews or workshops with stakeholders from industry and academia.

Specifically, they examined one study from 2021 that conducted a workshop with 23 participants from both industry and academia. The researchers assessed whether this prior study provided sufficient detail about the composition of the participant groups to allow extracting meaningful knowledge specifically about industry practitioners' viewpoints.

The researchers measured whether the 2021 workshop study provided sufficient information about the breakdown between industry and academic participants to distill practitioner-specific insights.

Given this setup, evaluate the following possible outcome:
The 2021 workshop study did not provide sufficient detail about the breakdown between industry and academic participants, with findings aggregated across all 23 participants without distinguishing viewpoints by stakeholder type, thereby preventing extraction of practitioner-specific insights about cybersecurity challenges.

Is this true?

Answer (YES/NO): YES